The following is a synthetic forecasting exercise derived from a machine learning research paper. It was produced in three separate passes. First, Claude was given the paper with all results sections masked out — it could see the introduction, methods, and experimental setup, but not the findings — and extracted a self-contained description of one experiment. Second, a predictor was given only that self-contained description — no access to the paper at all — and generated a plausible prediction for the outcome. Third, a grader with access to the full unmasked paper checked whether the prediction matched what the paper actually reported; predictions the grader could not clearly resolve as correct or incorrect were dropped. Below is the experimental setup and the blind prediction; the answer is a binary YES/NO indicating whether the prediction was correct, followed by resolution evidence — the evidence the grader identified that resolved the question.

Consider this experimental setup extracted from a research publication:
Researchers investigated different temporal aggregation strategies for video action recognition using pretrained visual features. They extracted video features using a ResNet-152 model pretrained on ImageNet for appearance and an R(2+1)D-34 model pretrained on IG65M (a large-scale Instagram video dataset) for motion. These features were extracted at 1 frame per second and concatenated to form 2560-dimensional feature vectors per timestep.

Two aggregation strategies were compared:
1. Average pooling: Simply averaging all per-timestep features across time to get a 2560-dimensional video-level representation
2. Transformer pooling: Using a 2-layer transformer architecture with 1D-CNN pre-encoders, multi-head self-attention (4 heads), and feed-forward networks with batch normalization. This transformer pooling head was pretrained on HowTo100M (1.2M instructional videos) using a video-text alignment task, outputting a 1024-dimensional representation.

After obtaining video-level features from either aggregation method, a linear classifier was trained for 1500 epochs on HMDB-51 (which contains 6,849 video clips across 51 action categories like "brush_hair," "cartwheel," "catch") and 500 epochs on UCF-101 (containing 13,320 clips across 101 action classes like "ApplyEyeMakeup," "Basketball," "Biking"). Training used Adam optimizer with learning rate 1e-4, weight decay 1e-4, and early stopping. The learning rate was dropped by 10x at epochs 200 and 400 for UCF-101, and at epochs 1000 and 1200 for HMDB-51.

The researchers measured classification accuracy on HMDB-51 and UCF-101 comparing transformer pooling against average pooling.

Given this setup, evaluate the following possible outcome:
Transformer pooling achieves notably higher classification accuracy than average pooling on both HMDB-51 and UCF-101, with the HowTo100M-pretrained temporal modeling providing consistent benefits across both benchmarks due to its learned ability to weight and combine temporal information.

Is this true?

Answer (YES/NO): YES